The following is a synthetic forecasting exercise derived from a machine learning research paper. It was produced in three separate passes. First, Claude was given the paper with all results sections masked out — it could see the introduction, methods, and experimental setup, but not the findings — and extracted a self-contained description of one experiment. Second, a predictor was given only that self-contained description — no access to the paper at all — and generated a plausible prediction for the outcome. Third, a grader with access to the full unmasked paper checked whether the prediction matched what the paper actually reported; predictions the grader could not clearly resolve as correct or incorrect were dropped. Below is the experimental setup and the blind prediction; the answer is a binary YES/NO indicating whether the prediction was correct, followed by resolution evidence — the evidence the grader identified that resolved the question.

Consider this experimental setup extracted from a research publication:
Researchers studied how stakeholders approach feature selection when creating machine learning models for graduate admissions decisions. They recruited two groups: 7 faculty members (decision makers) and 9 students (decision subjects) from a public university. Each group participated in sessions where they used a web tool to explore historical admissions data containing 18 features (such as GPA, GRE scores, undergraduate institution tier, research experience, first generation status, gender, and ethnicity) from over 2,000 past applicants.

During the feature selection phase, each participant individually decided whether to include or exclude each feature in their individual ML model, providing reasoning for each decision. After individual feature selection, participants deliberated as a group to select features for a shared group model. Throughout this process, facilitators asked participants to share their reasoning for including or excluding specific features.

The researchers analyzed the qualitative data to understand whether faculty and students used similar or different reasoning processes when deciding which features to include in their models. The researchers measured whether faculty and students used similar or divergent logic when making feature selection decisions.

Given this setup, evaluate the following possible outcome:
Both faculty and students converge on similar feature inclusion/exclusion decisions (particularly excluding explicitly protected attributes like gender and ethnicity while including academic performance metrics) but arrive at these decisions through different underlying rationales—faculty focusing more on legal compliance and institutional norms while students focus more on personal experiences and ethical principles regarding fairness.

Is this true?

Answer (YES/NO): NO